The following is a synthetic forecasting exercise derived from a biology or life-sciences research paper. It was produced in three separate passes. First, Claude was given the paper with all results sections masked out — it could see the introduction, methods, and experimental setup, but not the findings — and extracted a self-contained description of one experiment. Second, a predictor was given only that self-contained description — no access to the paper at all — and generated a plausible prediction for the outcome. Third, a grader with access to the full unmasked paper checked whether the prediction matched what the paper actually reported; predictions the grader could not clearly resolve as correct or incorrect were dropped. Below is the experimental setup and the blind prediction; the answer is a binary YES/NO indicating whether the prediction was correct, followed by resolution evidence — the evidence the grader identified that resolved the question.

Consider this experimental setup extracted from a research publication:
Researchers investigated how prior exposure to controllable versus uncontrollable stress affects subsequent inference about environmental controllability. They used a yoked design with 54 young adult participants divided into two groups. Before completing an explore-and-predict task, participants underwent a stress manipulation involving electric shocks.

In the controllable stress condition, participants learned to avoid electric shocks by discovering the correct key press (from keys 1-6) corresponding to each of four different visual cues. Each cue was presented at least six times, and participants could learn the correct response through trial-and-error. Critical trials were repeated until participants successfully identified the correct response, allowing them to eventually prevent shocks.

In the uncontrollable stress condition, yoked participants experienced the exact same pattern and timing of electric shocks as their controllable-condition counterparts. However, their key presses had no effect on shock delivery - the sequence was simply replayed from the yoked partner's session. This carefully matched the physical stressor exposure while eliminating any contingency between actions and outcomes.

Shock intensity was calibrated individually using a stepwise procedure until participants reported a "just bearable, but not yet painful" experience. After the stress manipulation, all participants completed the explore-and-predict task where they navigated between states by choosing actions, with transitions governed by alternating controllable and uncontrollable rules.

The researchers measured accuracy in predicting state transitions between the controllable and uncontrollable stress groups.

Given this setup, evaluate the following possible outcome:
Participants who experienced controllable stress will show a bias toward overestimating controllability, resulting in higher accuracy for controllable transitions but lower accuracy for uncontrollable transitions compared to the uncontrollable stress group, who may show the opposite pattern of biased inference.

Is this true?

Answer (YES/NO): NO